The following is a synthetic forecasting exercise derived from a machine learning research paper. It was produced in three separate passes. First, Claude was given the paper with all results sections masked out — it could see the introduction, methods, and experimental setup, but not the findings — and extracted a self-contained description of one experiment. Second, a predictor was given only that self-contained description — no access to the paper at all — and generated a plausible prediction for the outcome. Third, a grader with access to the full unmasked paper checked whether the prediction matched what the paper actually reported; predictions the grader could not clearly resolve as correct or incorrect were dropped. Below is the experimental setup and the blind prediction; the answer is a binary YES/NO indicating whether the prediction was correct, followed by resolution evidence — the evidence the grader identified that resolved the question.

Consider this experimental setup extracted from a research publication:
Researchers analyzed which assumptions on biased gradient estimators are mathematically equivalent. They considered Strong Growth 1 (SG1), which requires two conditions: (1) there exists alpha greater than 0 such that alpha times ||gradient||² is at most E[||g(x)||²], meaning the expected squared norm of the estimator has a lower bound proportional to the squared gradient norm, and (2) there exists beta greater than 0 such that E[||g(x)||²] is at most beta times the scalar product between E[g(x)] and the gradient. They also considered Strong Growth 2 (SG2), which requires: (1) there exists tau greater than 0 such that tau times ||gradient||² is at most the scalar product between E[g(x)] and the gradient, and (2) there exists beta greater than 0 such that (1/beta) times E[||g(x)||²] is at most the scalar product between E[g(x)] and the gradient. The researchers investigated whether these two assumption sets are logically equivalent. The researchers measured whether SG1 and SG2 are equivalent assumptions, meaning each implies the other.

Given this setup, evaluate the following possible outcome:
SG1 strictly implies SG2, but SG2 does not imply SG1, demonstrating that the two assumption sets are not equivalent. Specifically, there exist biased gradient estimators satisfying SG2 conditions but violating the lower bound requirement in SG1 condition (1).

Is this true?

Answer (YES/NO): NO